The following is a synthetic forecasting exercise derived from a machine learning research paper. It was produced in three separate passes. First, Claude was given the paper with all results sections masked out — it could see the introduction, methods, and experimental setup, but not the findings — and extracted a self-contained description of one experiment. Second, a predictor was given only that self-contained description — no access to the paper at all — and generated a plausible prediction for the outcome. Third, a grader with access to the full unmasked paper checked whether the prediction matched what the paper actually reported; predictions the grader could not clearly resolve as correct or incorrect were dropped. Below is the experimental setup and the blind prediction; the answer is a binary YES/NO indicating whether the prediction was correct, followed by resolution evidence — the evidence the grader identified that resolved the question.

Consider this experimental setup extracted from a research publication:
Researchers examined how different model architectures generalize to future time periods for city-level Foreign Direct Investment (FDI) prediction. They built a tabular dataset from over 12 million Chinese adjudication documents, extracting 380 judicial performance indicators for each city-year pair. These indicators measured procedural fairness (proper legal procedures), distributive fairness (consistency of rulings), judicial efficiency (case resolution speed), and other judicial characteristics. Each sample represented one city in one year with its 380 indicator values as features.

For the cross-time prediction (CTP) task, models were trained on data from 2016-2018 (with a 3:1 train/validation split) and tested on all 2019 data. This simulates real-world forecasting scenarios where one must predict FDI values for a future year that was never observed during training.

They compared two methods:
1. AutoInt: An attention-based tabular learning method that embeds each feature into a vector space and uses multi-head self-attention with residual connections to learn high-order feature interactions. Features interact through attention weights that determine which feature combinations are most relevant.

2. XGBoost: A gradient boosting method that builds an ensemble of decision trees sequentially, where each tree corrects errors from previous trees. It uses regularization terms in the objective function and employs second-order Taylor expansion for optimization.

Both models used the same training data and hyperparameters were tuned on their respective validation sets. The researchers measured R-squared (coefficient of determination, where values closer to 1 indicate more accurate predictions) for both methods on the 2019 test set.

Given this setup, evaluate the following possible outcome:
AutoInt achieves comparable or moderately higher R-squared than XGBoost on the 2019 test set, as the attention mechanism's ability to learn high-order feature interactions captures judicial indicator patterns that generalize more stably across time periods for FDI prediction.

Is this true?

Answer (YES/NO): NO